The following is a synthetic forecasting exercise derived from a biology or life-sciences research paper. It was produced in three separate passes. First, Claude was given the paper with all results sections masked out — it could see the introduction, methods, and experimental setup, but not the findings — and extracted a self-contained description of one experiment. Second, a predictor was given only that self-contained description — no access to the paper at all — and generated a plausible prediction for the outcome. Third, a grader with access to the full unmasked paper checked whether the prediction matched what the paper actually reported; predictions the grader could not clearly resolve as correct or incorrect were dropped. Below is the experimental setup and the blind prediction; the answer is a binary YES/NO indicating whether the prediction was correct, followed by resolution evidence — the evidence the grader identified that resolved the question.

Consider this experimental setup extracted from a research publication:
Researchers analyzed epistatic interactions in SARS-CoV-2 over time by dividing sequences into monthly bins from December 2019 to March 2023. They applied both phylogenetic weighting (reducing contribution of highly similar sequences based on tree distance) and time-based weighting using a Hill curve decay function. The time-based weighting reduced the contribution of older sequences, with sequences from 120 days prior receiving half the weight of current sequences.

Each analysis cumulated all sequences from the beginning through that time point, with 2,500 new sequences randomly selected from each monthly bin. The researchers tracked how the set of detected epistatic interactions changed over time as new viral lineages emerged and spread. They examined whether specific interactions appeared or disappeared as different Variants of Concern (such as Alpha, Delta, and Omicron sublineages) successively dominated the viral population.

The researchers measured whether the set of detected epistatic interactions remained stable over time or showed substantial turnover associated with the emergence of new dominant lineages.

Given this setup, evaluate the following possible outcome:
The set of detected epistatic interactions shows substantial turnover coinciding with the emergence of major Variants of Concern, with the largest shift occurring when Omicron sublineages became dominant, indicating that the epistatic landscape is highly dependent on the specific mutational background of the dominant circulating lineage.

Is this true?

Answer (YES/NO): YES